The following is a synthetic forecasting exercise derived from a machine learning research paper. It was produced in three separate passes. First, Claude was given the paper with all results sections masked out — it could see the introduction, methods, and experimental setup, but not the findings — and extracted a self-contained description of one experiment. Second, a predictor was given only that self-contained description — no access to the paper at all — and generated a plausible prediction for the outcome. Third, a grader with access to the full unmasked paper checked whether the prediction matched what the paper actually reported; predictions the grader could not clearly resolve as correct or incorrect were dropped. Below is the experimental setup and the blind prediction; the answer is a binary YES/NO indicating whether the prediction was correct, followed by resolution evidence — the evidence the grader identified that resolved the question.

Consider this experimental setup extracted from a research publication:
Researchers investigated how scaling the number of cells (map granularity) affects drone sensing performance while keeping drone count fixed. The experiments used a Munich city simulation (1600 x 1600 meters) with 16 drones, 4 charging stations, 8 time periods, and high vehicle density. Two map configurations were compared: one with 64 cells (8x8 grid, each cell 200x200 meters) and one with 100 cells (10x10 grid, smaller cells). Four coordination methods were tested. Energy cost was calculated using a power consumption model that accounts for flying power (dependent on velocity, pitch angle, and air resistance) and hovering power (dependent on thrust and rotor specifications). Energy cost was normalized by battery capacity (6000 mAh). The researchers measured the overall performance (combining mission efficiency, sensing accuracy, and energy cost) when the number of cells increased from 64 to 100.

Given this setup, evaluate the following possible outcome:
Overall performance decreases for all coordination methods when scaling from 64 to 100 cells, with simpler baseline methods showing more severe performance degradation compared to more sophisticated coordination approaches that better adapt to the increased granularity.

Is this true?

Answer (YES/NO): YES